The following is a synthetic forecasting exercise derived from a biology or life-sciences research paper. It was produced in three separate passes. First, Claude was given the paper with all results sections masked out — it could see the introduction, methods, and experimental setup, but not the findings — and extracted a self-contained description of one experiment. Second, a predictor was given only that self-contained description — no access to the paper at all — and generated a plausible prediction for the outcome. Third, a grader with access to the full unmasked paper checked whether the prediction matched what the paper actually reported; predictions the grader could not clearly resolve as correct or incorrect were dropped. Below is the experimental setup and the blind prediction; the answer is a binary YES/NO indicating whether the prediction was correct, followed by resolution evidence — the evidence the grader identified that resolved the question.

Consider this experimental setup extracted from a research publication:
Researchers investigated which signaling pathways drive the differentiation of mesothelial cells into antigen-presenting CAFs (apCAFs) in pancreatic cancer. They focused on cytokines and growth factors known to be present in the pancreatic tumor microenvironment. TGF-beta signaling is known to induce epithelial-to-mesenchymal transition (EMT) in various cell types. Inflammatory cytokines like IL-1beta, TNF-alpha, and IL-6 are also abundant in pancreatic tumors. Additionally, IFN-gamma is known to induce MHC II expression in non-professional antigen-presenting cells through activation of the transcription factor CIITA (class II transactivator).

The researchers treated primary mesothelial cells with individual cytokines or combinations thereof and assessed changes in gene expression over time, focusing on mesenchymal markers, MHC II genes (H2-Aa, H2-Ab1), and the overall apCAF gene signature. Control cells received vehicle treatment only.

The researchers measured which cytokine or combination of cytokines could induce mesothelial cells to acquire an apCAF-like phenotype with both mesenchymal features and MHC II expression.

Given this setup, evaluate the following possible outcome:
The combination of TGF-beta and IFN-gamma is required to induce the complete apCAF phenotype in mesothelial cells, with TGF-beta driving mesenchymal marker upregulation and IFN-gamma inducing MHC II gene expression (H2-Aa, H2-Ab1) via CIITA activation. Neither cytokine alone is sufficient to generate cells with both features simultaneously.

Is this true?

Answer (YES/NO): NO